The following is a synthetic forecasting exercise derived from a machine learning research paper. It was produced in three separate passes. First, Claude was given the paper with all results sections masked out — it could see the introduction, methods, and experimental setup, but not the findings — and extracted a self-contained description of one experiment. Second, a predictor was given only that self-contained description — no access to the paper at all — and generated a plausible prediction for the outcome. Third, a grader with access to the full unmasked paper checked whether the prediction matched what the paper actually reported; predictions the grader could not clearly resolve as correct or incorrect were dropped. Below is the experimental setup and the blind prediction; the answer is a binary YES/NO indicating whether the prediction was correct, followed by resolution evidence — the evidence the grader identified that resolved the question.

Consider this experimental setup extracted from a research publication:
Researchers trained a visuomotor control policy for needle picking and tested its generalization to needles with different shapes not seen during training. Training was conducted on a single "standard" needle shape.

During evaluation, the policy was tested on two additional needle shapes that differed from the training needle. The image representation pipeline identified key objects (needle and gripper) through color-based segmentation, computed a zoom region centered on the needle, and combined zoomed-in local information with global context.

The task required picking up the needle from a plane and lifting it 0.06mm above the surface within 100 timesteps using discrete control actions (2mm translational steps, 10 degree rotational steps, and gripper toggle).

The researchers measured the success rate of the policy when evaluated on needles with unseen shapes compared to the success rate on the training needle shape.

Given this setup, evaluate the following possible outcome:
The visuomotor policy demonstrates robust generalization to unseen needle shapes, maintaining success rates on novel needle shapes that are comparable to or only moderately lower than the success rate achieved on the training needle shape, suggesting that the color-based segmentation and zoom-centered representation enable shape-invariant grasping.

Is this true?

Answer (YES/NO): YES